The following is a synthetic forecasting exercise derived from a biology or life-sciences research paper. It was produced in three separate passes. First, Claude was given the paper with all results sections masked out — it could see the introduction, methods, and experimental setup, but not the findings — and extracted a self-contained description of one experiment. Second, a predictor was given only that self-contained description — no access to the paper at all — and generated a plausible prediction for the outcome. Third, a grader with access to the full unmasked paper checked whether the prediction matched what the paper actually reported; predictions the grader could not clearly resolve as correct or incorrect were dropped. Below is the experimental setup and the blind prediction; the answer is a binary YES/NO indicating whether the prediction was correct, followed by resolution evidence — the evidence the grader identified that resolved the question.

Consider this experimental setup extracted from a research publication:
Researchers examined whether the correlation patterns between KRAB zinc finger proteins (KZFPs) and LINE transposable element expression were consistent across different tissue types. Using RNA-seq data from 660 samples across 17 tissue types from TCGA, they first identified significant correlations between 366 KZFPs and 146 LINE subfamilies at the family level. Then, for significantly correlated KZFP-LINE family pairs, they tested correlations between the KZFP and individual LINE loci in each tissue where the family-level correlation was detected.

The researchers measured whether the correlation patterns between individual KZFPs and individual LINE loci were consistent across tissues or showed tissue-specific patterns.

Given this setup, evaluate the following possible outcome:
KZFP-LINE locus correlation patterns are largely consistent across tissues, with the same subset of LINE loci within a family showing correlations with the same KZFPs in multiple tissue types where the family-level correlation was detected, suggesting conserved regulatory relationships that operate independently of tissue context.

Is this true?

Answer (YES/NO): NO